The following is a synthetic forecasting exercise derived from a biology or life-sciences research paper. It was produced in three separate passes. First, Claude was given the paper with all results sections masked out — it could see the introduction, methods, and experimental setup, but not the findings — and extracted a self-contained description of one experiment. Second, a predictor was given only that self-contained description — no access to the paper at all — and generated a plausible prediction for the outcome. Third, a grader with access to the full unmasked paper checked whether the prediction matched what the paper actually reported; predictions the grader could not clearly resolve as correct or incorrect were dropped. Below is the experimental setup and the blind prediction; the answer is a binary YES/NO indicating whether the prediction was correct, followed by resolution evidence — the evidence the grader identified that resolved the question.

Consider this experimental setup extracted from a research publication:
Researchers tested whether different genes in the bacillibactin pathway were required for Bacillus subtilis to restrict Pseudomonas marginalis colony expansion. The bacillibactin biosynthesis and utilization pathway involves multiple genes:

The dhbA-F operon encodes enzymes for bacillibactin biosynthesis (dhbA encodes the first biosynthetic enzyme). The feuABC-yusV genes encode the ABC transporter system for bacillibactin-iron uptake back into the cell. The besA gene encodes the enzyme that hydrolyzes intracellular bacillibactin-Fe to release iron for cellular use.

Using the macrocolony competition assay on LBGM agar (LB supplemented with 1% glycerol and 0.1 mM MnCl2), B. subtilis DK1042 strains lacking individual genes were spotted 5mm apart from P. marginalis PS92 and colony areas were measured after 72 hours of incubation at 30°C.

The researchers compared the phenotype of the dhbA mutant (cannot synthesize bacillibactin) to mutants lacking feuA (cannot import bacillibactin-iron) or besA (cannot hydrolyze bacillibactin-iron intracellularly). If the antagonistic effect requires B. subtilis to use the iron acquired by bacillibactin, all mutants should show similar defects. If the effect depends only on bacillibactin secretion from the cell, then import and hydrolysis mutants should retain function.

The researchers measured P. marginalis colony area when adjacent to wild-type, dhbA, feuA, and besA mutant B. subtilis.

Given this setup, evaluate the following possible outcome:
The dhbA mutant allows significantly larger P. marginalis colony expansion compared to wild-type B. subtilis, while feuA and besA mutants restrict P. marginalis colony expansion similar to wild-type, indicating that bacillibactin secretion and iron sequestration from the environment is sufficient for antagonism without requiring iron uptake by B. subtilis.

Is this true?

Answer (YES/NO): NO